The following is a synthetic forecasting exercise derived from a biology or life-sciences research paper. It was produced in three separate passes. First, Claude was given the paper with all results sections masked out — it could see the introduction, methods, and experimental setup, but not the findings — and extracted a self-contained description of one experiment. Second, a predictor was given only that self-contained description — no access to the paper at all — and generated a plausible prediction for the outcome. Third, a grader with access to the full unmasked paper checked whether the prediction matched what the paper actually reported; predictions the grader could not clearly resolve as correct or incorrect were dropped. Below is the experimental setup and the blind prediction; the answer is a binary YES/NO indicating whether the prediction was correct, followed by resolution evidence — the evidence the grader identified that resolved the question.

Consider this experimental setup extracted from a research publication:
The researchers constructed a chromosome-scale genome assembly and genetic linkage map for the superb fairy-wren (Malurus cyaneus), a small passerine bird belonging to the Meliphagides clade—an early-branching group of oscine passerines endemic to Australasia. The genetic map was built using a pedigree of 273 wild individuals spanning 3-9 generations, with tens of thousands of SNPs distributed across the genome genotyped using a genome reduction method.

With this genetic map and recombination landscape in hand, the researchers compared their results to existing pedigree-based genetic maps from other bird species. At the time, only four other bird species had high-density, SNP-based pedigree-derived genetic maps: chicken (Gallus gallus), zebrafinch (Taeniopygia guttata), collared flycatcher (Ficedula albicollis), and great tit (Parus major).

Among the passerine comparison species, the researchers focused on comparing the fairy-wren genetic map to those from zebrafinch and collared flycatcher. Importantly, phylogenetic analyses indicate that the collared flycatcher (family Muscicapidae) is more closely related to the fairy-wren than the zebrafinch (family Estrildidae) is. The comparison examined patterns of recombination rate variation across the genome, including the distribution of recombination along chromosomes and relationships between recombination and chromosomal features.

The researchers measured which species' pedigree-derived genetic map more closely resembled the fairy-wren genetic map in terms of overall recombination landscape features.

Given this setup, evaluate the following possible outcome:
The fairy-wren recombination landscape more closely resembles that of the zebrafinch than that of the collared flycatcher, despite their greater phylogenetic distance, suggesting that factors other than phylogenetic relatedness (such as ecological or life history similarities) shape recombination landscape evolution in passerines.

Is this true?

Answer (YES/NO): YES